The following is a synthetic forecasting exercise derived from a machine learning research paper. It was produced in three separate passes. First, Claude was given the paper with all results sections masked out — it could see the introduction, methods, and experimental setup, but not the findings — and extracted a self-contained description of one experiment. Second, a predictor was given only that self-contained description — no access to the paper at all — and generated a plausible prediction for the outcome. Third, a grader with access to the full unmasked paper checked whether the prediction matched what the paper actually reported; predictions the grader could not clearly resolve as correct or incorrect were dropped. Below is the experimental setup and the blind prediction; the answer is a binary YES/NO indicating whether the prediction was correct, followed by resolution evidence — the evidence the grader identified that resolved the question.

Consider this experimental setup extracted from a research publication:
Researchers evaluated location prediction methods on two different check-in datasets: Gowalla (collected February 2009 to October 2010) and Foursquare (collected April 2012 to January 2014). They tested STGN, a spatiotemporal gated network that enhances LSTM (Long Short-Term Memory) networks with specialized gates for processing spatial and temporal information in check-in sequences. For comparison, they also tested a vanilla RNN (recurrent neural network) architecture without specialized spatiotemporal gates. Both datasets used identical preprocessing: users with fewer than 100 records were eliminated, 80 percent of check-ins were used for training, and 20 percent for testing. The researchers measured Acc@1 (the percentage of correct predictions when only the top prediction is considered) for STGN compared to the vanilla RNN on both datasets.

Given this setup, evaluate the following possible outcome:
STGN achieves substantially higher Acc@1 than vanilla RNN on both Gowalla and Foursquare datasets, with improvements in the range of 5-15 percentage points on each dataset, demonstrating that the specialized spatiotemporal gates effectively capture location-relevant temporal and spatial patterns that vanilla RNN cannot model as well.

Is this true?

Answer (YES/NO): NO